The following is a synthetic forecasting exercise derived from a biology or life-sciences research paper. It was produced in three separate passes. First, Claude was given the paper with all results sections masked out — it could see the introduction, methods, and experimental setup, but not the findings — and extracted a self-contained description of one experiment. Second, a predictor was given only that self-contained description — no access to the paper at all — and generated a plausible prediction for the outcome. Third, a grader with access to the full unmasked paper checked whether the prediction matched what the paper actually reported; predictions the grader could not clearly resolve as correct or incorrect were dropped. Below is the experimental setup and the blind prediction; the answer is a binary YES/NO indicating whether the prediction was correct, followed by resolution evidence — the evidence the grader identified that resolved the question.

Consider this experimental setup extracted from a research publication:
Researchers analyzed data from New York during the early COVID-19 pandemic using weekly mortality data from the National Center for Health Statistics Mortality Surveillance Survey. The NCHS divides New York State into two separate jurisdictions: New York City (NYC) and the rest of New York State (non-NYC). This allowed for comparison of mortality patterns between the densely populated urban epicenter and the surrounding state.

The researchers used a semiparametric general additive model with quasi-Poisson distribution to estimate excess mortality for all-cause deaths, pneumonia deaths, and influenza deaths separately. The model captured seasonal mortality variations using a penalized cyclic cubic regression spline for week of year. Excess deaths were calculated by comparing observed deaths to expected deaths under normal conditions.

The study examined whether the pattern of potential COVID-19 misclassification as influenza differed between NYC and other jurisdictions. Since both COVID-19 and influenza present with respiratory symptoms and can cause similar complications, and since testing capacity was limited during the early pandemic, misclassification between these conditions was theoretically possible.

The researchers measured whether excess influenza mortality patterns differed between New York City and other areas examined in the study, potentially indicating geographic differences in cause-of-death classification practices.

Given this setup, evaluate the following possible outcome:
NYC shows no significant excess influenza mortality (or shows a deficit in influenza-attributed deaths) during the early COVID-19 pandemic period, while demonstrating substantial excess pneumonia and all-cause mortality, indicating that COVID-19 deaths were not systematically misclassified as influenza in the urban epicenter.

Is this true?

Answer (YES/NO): NO